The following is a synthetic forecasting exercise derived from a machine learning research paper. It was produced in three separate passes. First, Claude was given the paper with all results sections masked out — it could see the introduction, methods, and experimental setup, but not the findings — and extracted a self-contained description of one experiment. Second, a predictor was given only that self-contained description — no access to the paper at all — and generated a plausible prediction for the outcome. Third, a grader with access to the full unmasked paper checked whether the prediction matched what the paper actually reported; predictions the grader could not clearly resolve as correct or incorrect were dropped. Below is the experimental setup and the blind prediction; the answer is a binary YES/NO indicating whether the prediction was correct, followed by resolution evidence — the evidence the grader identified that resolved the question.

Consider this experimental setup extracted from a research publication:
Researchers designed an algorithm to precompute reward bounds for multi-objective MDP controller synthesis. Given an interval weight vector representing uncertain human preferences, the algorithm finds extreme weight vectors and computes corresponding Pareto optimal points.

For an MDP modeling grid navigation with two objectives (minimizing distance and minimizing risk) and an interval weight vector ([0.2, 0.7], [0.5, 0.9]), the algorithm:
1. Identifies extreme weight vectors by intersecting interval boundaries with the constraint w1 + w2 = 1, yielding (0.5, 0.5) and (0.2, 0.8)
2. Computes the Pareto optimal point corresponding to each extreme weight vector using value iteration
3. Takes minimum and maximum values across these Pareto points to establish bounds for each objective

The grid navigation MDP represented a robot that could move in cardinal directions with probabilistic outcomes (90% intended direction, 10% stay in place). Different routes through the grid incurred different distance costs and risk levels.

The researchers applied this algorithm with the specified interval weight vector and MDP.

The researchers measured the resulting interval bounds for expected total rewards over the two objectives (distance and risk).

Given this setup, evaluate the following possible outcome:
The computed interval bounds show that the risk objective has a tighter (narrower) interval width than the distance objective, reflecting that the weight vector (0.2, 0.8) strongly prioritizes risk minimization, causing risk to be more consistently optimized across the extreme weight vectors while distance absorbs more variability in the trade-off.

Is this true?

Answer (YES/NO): YES